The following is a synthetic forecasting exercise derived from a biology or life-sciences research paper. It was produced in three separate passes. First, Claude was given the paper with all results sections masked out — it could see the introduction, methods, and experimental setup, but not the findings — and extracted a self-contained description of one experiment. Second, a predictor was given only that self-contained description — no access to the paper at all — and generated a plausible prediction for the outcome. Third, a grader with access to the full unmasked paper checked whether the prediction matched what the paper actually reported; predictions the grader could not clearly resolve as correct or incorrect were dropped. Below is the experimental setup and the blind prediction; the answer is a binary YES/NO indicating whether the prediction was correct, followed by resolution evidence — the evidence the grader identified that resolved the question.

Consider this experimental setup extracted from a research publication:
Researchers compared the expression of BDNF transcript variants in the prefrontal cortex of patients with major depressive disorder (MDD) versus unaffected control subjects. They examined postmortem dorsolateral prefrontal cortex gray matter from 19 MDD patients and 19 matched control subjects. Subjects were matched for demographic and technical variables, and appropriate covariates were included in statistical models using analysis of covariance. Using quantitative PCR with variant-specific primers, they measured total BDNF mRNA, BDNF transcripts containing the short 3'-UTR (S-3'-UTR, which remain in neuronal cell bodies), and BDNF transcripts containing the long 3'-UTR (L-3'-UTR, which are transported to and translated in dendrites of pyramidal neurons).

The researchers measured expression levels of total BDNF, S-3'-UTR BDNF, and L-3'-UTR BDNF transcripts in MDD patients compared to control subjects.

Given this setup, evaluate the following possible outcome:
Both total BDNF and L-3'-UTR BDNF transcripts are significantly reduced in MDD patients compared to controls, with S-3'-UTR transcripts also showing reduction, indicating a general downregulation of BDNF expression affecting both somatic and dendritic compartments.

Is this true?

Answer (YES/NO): NO